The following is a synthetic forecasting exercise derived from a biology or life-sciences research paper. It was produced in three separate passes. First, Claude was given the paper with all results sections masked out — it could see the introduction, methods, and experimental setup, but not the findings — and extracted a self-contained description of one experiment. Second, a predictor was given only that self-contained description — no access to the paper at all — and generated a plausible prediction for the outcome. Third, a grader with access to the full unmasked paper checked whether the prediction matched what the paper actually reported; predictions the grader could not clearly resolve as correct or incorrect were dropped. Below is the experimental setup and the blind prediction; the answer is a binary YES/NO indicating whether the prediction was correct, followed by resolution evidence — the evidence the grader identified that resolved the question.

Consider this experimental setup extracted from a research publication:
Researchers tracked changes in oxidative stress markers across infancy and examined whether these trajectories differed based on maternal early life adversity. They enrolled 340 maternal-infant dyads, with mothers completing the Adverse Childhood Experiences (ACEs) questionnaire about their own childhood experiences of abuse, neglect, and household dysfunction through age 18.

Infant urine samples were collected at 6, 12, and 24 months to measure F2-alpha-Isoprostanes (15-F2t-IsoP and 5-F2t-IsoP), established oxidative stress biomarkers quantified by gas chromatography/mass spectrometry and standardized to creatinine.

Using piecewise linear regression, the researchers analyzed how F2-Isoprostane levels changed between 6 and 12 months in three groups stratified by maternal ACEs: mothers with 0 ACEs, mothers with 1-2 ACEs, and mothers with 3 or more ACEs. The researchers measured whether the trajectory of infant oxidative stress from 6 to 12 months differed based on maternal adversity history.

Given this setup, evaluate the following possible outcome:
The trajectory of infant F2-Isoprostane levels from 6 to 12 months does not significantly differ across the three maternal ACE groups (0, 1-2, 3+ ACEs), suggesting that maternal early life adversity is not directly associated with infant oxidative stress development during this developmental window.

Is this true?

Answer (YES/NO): NO